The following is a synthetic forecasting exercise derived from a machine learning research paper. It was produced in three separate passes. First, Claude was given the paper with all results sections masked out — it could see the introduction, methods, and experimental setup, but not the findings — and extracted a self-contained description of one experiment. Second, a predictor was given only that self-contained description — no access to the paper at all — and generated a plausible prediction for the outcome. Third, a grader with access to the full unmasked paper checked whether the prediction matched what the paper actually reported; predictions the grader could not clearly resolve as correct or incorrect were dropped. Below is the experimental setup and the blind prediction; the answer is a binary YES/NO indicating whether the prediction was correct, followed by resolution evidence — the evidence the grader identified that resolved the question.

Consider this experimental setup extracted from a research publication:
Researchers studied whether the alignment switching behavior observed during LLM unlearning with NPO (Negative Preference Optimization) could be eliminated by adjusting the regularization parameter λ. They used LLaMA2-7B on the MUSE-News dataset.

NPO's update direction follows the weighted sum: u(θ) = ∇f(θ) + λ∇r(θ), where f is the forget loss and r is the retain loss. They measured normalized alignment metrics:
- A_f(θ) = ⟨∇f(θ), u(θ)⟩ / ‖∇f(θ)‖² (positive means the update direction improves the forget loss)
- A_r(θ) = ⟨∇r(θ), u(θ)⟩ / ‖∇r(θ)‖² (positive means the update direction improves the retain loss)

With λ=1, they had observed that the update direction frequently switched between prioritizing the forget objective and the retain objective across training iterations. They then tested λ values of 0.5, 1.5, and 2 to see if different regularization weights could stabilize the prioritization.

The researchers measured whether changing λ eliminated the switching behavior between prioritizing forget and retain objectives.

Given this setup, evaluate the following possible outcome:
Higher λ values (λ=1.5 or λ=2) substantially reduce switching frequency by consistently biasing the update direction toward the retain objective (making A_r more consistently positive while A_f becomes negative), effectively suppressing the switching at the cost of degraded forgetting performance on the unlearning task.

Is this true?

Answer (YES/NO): NO